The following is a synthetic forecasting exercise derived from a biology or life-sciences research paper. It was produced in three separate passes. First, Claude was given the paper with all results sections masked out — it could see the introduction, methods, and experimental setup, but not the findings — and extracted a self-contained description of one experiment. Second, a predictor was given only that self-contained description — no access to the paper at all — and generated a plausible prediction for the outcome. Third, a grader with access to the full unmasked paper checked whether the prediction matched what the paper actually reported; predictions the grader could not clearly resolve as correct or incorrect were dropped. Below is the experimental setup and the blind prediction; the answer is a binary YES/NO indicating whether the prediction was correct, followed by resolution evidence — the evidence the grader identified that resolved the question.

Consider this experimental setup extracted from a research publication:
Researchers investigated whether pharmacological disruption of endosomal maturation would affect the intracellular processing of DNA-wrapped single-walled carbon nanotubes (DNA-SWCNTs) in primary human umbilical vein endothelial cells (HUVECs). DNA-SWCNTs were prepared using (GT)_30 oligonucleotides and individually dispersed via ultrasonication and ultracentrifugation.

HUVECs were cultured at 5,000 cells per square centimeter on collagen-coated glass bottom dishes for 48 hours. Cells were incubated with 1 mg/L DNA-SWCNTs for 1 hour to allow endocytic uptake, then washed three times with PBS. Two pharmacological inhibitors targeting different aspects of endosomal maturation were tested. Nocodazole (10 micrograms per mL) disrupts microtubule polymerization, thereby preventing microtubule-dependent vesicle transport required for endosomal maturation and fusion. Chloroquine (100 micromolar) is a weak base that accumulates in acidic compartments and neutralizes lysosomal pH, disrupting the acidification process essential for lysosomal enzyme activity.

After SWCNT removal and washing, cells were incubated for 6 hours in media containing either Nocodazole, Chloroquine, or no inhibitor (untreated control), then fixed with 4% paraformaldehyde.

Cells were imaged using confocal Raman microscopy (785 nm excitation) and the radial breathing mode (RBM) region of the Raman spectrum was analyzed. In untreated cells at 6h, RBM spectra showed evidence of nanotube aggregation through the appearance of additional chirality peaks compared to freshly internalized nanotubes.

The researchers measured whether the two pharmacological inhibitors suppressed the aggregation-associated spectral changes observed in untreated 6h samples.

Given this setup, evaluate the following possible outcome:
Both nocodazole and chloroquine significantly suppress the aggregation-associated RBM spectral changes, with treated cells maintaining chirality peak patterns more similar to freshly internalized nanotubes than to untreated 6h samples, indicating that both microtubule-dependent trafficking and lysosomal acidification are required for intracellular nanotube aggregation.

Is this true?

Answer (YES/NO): NO